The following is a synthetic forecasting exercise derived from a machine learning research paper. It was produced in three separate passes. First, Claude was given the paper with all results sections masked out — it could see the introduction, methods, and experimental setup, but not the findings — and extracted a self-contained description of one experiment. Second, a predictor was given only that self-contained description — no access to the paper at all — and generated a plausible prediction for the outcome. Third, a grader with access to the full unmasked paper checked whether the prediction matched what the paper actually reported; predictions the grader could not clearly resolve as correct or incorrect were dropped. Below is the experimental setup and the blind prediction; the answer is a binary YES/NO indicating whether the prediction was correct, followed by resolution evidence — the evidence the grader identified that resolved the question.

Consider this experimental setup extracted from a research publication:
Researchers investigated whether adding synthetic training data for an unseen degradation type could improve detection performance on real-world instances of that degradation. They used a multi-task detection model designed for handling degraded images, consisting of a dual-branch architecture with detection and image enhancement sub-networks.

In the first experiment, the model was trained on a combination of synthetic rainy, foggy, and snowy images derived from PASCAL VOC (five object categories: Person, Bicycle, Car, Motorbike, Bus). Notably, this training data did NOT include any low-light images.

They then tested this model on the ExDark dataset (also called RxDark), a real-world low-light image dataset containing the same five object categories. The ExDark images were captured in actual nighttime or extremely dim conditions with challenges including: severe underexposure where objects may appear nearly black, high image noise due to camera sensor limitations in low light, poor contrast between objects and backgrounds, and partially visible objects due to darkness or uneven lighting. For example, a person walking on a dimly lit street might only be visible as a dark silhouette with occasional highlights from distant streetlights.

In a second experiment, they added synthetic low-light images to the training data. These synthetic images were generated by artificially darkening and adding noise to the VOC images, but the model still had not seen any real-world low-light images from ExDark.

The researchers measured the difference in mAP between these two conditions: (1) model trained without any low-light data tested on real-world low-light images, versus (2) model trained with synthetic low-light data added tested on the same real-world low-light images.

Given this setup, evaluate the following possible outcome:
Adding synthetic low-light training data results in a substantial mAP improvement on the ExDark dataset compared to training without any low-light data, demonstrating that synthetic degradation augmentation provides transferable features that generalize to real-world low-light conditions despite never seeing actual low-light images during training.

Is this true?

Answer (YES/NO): YES